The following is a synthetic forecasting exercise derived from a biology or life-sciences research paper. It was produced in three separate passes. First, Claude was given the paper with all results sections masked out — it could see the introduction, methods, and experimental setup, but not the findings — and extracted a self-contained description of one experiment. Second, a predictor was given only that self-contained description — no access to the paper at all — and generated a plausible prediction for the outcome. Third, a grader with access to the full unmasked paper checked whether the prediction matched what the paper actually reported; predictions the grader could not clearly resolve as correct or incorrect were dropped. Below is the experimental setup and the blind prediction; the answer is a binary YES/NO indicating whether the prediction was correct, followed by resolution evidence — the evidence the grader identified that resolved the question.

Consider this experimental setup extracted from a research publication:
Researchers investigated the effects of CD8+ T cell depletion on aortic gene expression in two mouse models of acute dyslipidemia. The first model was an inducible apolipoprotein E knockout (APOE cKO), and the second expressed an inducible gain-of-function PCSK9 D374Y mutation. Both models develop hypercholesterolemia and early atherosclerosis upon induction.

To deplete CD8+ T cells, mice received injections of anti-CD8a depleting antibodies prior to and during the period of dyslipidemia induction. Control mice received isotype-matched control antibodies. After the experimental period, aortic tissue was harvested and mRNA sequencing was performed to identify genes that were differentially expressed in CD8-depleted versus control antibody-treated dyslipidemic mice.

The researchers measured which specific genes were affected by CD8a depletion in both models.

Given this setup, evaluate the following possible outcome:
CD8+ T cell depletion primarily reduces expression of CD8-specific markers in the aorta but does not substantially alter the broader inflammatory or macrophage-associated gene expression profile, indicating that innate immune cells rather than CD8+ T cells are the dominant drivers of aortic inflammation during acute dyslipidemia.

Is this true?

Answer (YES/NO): NO